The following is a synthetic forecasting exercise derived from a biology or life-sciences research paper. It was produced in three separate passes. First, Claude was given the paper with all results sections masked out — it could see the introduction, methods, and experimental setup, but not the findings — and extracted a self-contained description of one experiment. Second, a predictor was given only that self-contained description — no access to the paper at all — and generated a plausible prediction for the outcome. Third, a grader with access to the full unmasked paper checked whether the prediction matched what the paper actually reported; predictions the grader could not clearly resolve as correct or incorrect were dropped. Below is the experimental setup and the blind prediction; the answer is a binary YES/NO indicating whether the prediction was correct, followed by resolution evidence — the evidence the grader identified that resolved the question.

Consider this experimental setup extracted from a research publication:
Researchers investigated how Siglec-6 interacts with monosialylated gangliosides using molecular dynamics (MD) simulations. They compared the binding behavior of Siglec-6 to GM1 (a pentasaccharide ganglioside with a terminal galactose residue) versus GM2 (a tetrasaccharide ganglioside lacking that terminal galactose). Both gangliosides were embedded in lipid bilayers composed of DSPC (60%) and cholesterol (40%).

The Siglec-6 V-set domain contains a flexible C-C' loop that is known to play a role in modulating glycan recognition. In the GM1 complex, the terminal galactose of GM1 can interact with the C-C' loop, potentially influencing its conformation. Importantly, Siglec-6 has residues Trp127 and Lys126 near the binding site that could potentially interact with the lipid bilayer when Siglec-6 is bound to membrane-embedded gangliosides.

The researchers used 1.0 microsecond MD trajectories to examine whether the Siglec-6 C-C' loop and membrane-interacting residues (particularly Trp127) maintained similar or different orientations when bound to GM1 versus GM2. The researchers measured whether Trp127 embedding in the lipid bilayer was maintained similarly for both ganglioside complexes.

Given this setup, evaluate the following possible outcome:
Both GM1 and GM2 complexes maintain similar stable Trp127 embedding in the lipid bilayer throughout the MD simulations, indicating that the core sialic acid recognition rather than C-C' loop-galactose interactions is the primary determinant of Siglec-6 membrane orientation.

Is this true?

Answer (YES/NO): NO